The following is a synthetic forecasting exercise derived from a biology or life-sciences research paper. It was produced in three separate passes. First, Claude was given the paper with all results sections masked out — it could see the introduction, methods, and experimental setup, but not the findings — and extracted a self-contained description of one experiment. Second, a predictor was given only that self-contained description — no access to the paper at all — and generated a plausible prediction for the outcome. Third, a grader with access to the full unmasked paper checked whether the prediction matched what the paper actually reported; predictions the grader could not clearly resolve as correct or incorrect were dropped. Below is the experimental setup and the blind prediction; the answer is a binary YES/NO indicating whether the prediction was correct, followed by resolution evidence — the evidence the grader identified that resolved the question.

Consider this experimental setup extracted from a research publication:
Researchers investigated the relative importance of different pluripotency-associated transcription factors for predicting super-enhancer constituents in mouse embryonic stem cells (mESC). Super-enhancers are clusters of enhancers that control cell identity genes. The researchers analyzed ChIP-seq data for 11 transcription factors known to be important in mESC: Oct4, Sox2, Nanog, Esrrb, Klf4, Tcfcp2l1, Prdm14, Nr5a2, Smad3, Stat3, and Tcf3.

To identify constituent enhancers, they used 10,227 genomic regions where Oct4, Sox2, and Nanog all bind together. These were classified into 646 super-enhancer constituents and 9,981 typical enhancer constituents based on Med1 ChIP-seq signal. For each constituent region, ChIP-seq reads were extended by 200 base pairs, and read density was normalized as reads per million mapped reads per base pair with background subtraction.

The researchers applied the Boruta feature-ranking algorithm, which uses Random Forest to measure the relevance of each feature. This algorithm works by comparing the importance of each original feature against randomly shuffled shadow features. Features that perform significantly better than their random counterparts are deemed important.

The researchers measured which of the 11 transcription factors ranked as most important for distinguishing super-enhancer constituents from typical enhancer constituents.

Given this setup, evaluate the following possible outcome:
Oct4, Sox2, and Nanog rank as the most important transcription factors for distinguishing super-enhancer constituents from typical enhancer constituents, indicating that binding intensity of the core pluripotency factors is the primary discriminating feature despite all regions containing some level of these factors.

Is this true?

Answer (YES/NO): NO